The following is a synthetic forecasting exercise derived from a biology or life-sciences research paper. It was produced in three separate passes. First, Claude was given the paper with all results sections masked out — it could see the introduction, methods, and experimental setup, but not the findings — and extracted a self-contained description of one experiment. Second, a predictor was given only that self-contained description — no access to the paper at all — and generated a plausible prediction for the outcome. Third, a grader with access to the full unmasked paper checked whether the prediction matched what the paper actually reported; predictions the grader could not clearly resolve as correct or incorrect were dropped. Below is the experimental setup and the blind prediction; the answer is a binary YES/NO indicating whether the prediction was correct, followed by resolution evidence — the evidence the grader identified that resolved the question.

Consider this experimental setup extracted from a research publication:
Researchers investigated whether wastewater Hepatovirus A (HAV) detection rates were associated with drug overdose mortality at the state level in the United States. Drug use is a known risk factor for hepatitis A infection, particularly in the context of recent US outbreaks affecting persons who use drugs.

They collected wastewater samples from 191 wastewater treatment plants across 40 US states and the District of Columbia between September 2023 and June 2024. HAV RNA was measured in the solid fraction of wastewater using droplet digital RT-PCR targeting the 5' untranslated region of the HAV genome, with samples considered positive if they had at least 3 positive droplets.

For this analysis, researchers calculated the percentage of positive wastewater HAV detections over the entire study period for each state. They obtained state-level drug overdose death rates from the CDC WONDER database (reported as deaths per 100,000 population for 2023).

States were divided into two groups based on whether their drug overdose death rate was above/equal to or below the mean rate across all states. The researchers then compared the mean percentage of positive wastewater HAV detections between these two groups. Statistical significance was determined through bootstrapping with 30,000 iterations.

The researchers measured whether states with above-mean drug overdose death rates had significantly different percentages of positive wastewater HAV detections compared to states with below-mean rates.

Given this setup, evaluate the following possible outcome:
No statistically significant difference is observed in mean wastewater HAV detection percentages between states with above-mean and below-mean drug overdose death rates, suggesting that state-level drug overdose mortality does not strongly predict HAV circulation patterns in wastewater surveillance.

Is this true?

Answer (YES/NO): NO